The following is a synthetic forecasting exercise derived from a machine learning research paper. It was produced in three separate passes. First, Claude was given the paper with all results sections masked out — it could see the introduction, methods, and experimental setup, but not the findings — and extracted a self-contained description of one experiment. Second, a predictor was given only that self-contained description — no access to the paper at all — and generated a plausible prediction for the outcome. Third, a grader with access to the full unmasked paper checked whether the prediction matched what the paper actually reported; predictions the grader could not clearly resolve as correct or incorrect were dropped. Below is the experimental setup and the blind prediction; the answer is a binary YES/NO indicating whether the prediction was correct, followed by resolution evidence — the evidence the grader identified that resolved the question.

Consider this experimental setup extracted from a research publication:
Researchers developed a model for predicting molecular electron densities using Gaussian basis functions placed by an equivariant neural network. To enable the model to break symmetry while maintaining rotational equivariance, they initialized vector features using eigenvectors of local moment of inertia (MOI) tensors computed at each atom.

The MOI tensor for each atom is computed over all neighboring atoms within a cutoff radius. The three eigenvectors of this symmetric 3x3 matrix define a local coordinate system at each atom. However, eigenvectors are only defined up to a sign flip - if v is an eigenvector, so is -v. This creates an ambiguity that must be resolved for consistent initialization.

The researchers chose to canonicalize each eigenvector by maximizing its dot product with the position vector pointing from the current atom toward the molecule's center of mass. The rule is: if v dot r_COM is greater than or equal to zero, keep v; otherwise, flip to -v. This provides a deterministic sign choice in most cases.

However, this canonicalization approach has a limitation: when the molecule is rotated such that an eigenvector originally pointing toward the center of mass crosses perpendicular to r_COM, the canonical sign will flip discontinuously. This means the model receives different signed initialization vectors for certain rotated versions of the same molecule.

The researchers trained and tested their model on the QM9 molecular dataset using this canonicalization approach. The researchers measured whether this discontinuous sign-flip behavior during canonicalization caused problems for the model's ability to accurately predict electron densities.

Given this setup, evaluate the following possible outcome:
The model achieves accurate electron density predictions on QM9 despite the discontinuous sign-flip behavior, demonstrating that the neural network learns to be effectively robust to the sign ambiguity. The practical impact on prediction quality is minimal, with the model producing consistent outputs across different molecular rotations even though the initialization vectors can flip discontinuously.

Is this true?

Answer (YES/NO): YES